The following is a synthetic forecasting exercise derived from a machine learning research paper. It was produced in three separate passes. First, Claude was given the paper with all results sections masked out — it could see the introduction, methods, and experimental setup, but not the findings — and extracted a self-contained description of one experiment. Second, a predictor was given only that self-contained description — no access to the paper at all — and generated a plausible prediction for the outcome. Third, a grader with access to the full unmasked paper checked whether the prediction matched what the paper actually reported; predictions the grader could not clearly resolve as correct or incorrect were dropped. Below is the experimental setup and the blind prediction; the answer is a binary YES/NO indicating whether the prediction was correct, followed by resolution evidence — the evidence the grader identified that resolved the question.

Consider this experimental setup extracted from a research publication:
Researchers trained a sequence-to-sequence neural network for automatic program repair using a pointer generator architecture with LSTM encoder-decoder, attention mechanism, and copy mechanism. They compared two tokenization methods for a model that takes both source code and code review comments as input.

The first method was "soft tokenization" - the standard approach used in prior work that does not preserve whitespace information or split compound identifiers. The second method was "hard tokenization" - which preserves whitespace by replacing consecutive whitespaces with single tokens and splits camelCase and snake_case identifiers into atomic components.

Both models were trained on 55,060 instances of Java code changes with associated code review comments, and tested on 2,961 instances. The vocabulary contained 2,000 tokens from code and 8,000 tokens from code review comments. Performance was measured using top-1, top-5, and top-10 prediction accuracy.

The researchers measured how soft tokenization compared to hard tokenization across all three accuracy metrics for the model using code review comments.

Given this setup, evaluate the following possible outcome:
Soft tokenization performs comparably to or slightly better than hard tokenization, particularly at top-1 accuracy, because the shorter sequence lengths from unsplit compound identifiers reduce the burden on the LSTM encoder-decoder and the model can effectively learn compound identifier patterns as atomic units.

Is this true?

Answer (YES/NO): NO